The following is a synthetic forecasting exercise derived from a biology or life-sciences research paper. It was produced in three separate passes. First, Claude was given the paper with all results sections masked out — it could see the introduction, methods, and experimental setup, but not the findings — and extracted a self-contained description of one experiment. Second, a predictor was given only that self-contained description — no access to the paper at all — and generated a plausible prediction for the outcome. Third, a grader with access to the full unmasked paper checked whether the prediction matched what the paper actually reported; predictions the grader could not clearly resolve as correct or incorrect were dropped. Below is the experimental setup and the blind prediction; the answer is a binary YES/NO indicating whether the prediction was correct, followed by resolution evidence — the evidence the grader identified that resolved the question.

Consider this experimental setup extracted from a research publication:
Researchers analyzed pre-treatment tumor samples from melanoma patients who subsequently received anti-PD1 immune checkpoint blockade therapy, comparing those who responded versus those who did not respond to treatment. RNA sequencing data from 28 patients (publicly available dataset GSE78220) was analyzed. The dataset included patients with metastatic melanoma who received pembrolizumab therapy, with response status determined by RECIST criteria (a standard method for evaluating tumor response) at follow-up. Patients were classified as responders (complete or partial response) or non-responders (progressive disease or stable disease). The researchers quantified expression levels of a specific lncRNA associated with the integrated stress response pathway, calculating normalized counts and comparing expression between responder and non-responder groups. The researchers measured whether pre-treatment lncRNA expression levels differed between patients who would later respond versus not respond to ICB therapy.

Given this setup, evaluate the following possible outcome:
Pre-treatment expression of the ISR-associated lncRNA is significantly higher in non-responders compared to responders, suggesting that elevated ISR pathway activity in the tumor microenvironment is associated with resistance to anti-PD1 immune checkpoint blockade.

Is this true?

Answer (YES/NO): YES